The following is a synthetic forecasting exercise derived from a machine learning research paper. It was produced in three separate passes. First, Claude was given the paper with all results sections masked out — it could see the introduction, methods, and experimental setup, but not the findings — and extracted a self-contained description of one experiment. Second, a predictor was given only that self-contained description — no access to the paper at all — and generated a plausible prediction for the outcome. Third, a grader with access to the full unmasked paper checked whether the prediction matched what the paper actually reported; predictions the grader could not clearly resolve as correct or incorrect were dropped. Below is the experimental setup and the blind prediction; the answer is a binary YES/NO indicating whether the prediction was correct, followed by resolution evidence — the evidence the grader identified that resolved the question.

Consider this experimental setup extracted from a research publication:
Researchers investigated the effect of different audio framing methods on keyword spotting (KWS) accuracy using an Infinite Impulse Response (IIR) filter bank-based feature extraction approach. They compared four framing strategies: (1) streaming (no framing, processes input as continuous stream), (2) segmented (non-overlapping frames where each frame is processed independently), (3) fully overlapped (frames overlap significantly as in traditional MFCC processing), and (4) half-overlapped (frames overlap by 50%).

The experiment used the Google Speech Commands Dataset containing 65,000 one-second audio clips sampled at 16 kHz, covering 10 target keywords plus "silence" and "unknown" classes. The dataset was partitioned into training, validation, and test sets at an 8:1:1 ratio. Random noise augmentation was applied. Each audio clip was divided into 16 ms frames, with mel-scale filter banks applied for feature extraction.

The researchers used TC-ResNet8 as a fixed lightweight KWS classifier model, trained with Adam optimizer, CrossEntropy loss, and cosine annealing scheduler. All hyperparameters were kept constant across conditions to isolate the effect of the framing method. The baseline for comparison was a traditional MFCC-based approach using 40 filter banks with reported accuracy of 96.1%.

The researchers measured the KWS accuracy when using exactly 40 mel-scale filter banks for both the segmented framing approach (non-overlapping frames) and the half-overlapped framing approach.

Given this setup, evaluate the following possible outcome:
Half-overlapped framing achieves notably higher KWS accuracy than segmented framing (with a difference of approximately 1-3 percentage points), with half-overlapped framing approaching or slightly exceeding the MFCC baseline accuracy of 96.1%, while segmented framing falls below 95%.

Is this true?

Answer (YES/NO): NO